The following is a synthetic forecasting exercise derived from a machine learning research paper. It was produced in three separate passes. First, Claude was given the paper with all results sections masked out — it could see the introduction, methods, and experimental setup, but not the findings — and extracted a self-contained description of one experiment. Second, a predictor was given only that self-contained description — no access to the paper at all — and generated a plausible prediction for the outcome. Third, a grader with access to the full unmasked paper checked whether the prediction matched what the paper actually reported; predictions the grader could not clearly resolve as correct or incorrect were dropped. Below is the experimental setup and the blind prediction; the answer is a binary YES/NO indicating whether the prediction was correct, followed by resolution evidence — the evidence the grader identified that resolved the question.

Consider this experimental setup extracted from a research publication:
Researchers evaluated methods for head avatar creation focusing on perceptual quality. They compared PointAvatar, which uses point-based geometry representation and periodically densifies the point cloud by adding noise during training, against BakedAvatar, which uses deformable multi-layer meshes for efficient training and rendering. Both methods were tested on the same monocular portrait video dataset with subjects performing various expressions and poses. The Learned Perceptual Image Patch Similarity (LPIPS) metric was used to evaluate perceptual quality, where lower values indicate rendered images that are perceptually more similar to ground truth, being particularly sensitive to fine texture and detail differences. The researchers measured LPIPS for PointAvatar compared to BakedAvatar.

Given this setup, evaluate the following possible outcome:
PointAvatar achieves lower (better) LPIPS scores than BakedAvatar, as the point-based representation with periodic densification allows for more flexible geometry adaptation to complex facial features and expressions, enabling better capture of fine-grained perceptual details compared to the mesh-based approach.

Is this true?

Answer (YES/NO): NO